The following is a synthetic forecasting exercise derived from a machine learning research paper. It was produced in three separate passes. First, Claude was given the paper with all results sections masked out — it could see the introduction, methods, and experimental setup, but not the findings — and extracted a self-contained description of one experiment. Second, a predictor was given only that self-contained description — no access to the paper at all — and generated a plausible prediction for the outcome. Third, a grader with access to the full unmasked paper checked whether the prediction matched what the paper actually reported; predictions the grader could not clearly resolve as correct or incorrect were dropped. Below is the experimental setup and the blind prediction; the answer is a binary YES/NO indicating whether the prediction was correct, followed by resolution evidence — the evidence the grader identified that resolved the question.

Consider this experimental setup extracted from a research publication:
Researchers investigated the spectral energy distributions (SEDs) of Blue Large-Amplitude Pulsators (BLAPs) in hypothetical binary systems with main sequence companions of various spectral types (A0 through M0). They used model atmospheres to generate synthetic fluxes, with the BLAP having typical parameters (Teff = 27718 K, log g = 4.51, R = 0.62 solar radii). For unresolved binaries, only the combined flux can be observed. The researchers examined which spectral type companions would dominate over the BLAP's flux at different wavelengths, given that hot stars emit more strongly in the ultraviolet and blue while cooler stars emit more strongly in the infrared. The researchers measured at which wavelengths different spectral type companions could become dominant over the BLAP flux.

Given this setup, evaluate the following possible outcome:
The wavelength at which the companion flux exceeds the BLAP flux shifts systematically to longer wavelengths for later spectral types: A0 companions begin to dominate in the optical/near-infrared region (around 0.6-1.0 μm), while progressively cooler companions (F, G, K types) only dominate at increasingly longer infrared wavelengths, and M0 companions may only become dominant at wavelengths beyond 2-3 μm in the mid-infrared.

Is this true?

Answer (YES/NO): NO